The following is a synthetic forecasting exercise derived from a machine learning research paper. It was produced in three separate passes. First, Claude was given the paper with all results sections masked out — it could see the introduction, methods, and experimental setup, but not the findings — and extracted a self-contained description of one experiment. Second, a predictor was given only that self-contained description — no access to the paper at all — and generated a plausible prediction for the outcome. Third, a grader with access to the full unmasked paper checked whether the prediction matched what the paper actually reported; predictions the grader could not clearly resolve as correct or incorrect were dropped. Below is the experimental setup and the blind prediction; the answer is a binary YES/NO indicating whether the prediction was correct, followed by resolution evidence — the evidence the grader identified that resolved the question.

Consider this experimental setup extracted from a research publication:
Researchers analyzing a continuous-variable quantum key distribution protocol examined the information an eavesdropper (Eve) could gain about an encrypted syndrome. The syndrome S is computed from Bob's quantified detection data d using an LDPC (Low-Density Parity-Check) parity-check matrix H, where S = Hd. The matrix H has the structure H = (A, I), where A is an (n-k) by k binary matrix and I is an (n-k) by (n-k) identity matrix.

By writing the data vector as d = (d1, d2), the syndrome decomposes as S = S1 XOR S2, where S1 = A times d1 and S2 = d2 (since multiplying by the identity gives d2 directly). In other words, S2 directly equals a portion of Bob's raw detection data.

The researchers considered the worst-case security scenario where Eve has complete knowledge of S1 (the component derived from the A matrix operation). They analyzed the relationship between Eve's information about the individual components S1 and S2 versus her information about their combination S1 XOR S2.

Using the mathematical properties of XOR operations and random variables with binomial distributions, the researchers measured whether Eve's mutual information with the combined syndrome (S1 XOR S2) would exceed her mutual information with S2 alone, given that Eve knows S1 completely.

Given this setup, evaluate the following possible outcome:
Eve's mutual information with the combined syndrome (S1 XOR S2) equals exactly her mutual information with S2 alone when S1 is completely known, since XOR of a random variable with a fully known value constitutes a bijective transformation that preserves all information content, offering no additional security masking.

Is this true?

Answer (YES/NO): YES